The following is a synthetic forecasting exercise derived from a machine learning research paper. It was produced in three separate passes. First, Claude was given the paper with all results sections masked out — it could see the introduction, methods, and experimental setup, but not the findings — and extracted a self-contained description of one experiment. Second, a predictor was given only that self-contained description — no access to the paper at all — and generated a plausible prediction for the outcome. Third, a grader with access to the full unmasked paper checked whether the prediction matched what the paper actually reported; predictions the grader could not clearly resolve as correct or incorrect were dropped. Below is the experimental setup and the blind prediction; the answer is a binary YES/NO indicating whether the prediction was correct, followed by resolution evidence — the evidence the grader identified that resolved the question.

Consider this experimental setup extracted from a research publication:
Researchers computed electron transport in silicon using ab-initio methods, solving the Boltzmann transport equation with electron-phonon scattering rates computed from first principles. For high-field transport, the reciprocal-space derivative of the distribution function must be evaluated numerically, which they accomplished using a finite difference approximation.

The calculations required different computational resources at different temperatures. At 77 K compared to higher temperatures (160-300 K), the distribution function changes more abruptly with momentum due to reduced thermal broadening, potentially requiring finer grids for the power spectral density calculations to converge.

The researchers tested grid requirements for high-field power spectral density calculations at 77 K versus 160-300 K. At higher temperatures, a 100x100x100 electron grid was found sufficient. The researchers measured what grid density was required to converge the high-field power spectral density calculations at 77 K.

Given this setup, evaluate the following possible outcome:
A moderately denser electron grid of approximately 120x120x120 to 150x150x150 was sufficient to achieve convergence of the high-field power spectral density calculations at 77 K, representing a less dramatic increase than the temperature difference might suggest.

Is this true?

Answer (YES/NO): YES